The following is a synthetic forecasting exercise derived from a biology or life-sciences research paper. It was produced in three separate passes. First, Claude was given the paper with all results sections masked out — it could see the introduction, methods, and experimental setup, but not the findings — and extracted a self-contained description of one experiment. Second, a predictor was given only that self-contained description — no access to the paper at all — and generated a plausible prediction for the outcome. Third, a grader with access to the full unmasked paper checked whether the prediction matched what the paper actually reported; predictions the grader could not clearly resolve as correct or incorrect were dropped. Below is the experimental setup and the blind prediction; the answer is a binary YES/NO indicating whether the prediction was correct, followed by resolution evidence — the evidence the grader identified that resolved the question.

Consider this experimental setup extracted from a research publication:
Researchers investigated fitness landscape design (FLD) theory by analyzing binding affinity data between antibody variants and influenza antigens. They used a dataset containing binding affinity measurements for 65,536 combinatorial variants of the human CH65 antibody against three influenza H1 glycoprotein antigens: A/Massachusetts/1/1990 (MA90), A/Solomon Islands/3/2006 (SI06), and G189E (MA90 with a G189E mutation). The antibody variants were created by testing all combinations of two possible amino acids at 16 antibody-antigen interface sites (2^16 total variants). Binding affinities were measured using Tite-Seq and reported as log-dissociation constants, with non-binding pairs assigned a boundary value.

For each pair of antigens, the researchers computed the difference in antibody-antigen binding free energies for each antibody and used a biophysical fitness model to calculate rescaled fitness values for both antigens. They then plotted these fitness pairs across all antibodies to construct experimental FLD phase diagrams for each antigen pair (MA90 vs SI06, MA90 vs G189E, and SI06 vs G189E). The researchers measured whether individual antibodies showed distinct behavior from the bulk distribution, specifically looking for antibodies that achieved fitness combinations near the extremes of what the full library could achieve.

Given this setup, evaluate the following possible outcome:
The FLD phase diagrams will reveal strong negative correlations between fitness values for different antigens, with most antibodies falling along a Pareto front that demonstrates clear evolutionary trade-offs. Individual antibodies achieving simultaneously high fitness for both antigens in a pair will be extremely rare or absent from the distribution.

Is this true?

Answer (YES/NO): NO